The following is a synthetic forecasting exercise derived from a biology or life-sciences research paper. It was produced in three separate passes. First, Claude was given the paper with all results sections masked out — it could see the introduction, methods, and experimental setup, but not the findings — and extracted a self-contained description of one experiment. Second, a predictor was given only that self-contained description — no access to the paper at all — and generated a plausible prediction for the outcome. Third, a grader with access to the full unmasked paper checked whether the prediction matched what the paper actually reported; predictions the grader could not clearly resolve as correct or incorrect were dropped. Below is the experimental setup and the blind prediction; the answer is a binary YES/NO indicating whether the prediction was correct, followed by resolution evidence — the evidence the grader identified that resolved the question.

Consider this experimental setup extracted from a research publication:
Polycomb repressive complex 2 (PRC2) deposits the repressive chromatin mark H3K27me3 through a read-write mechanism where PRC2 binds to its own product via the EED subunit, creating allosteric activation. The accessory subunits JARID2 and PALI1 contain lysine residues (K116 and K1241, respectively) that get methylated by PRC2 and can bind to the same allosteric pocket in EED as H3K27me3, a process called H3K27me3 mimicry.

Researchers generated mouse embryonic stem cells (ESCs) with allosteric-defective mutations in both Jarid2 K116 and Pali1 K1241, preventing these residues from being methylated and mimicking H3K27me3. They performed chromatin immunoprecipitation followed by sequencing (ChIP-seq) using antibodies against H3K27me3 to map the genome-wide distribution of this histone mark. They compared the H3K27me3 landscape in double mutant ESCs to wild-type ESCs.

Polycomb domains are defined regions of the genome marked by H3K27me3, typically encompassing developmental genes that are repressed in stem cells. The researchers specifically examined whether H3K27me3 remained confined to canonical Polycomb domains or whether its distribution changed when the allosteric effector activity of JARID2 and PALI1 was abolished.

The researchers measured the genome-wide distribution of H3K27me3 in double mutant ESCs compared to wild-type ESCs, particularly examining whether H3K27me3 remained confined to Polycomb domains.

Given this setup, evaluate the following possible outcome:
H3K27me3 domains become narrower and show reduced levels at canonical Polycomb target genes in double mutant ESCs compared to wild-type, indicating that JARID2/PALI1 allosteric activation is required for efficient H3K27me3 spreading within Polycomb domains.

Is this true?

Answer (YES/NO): NO